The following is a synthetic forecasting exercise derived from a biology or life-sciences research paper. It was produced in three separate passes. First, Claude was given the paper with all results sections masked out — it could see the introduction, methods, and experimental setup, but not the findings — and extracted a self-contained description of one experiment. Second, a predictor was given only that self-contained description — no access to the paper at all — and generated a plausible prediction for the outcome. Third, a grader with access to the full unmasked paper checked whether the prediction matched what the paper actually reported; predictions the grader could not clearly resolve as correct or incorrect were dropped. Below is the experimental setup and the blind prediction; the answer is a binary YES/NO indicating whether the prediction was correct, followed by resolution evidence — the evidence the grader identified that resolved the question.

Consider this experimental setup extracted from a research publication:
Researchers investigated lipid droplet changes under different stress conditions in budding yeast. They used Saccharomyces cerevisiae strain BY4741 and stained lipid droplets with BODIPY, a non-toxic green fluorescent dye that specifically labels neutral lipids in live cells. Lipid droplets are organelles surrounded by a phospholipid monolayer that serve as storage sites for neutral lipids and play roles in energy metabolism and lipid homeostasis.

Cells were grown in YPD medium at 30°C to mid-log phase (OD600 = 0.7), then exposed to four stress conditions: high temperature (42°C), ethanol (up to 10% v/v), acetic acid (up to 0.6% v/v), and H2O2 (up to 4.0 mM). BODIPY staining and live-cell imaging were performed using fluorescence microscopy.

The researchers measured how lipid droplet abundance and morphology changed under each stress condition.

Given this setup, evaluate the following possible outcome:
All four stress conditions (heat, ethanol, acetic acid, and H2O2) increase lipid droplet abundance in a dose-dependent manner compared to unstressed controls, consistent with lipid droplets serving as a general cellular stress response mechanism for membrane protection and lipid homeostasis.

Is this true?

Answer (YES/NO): NO